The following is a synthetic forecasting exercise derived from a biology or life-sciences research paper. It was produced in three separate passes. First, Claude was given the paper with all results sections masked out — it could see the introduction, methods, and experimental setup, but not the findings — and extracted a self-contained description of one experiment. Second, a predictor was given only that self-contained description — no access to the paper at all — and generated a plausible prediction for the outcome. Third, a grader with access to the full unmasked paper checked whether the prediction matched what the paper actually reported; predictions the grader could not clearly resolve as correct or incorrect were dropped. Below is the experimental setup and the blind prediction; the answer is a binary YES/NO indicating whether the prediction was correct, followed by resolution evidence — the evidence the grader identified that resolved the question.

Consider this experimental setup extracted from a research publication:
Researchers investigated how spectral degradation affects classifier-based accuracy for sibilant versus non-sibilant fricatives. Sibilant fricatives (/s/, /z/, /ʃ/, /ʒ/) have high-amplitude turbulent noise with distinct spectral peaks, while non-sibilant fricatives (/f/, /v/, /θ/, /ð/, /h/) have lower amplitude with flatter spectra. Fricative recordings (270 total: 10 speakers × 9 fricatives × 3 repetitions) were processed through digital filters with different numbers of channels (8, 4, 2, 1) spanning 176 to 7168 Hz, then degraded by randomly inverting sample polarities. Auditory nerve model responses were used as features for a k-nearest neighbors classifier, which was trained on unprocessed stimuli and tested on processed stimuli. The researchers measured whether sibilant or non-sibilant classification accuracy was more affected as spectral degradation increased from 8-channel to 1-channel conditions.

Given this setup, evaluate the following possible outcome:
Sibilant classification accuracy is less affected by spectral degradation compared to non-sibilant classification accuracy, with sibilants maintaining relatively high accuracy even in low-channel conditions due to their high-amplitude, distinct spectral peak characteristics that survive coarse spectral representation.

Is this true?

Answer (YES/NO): NO